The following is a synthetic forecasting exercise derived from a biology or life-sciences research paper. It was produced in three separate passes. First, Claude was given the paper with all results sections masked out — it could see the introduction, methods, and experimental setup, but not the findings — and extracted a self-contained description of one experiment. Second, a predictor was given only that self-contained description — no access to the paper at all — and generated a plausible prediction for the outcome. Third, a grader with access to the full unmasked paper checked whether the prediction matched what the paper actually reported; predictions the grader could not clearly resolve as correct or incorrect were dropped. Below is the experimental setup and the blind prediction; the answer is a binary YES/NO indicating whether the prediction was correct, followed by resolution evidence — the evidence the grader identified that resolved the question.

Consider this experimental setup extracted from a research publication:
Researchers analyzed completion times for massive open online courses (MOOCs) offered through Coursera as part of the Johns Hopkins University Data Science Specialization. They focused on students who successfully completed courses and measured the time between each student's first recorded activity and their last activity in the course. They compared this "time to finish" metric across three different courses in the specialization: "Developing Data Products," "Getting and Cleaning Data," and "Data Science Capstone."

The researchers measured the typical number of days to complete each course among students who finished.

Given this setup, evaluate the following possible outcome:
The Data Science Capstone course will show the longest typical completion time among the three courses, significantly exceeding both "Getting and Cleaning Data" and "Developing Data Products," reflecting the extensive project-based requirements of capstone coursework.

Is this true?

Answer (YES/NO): YES